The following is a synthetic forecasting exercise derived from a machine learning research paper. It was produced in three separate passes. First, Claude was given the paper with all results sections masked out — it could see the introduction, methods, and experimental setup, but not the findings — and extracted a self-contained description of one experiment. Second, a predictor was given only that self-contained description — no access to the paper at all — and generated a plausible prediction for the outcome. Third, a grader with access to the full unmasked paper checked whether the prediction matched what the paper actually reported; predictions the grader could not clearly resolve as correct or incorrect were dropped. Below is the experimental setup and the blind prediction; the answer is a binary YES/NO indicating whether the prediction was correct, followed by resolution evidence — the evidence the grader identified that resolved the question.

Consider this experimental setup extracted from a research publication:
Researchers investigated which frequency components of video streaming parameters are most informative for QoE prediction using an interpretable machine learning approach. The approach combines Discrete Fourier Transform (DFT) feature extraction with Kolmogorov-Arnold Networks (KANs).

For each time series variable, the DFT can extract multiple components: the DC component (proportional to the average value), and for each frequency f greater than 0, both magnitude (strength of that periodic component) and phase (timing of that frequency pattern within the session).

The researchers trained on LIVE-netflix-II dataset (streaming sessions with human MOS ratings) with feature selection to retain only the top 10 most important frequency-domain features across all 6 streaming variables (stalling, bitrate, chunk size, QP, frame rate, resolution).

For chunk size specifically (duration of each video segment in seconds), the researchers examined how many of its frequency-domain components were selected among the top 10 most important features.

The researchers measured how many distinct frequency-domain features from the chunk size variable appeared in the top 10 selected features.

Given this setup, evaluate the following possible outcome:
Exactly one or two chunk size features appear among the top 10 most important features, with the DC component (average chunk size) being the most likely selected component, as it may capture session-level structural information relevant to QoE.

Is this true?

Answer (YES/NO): NO